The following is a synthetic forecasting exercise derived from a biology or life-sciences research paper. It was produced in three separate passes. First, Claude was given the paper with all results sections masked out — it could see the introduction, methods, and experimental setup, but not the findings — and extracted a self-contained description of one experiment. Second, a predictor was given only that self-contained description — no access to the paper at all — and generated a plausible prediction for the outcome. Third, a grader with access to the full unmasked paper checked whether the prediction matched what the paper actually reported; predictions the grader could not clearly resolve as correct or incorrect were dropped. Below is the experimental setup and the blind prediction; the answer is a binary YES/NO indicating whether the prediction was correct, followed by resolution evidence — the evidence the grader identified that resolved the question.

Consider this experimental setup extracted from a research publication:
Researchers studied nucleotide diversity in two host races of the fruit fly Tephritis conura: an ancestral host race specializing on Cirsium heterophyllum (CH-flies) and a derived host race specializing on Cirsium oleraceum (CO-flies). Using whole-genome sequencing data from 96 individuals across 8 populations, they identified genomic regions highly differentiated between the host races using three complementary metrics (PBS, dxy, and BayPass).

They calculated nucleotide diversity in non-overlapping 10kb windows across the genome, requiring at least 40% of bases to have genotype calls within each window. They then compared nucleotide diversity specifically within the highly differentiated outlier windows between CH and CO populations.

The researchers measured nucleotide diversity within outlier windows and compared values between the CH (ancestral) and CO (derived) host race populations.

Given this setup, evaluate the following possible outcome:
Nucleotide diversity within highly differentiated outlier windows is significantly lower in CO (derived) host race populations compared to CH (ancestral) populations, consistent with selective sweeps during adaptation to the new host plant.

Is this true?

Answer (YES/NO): YES